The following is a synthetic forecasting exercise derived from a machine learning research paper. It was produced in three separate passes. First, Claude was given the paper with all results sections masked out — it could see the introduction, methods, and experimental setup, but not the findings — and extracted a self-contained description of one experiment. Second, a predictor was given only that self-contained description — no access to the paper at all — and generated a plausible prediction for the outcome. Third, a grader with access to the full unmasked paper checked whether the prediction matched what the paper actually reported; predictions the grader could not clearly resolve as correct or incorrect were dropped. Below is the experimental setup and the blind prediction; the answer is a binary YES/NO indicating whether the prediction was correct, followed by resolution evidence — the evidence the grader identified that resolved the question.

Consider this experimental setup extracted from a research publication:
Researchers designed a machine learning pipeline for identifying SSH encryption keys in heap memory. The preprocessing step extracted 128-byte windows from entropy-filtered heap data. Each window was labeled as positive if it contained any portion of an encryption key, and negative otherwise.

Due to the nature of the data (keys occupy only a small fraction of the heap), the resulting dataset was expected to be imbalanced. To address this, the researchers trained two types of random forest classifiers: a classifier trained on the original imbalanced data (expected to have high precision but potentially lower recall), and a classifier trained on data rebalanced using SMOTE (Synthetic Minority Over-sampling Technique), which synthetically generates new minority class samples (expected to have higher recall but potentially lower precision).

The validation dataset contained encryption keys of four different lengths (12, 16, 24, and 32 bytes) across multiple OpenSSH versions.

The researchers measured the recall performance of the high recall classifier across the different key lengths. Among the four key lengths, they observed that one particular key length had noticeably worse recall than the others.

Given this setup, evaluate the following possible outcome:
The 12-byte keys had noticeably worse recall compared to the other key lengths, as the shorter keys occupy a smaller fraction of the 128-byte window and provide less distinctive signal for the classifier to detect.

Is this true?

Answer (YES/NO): NO